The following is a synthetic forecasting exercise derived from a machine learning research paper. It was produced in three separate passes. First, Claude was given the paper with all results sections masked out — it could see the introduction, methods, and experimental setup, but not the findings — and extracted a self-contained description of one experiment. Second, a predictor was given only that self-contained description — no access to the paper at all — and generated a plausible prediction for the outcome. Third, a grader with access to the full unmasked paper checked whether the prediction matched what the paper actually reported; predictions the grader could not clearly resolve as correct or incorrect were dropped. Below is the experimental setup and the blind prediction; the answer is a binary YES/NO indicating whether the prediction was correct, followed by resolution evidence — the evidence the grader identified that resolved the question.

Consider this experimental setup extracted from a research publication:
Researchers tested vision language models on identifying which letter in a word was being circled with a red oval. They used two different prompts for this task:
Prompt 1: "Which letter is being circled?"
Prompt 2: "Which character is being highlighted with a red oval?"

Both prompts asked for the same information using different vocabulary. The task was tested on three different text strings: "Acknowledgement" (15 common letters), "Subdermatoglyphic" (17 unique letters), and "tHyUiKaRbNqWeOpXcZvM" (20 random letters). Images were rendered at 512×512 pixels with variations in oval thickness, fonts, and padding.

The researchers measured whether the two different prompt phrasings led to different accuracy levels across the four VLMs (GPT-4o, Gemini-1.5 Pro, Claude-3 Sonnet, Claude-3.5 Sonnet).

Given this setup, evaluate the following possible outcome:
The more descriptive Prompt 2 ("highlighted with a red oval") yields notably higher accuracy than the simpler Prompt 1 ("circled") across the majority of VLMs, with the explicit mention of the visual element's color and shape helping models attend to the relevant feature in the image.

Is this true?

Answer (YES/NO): NO